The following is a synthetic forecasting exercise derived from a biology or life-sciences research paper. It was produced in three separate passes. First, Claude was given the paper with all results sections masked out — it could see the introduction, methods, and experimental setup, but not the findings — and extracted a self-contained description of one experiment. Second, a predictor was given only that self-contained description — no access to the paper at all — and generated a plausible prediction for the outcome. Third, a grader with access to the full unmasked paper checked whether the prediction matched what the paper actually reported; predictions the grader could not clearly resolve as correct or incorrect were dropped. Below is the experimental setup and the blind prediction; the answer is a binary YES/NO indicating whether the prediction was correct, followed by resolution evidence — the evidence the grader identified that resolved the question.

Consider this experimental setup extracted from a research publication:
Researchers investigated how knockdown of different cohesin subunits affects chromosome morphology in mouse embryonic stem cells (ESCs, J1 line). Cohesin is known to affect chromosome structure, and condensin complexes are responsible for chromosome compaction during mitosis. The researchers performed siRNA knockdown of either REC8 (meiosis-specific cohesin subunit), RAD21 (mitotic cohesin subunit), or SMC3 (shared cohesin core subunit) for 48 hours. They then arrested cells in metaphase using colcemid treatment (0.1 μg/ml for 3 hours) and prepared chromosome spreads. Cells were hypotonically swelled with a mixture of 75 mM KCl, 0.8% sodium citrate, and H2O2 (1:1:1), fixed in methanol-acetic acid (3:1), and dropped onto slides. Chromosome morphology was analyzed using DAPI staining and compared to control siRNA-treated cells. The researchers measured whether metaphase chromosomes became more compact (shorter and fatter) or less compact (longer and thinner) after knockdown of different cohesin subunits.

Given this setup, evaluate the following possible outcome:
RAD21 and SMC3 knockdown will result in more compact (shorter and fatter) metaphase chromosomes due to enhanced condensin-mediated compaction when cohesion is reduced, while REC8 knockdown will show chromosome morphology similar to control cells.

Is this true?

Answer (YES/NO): NO